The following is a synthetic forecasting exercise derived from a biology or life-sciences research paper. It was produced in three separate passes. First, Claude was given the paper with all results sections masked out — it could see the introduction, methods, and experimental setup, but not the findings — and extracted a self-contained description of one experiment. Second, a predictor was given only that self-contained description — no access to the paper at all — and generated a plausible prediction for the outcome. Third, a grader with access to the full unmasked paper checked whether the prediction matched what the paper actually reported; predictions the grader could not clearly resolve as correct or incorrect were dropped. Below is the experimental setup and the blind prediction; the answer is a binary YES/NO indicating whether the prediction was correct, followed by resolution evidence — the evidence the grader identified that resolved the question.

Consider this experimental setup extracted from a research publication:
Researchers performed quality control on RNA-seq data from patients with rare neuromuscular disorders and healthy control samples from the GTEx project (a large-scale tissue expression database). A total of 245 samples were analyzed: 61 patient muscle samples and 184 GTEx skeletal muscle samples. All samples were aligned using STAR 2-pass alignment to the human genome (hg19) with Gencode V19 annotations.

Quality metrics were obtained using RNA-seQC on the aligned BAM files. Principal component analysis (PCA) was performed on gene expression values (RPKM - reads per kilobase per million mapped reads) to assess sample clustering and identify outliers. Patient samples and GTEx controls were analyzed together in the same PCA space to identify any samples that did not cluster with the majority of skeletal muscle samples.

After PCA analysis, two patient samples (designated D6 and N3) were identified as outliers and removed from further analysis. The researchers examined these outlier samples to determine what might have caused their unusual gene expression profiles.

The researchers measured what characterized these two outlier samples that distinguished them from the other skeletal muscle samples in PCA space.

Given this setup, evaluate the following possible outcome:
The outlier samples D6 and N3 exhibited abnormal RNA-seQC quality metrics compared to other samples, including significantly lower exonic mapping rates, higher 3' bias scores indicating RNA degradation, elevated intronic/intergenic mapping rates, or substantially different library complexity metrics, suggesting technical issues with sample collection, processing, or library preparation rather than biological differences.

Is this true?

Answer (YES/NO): NO